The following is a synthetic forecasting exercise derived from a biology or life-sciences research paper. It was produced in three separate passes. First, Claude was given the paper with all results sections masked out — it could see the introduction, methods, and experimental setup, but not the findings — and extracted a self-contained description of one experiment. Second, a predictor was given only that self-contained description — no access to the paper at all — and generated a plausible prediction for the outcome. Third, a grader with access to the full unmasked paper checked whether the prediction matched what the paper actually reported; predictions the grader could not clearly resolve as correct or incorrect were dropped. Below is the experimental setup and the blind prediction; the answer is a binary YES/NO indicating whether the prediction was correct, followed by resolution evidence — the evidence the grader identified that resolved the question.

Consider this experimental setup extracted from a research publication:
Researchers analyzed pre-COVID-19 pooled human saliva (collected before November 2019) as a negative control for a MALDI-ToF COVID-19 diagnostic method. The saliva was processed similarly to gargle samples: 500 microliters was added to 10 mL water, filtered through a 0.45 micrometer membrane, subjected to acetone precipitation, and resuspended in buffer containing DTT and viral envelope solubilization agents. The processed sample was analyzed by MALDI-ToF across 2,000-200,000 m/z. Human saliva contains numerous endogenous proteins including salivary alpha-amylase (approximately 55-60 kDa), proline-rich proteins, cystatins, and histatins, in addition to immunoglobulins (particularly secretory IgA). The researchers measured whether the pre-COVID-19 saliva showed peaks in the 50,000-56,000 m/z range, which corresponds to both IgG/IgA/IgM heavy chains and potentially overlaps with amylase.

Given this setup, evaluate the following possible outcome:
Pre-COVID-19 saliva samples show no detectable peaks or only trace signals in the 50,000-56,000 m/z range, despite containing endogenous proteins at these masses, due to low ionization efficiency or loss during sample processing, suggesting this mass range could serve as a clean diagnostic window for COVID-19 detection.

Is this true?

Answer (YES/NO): NO